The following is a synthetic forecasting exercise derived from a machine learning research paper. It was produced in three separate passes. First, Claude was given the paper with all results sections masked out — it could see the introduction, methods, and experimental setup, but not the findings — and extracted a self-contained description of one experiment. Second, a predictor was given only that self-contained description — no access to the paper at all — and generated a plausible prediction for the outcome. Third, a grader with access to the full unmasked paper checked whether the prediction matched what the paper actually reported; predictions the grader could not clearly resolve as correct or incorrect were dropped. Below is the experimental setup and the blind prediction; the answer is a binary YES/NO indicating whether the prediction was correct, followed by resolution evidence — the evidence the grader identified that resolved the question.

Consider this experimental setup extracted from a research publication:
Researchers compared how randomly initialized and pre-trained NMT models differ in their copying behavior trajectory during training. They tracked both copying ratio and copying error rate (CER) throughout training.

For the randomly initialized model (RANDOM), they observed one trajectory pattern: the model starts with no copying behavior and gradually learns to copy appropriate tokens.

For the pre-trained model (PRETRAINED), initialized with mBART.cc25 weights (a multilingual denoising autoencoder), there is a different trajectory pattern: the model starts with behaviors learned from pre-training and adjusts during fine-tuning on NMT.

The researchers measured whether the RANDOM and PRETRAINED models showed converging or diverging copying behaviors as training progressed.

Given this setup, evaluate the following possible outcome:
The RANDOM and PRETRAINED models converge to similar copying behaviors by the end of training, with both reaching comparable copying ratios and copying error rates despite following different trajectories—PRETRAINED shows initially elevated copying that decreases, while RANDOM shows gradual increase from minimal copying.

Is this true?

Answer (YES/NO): NO